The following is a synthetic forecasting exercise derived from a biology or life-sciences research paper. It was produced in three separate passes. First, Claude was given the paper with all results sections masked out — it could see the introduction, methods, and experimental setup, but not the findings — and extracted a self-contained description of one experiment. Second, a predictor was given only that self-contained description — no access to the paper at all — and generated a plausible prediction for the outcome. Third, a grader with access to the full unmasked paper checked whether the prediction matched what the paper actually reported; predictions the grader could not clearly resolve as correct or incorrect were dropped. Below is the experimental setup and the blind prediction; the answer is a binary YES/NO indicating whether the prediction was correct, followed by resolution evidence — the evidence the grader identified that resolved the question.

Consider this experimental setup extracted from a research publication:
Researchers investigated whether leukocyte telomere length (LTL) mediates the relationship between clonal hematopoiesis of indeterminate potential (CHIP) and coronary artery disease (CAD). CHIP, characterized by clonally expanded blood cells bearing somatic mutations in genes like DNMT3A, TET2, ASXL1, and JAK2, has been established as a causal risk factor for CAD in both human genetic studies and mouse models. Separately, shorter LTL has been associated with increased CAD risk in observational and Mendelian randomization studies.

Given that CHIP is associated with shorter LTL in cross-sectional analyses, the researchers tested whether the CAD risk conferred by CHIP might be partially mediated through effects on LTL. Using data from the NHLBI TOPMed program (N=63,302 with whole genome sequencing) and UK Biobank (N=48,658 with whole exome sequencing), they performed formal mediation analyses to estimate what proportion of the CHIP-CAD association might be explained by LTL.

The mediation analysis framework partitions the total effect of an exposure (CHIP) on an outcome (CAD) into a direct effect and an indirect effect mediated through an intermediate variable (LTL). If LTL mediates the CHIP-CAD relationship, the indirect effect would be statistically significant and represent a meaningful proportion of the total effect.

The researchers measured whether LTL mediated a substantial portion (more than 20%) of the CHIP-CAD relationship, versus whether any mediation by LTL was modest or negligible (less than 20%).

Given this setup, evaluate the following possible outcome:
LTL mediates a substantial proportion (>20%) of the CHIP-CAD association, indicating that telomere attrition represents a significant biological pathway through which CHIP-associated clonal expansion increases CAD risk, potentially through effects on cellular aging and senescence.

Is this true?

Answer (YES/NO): NO